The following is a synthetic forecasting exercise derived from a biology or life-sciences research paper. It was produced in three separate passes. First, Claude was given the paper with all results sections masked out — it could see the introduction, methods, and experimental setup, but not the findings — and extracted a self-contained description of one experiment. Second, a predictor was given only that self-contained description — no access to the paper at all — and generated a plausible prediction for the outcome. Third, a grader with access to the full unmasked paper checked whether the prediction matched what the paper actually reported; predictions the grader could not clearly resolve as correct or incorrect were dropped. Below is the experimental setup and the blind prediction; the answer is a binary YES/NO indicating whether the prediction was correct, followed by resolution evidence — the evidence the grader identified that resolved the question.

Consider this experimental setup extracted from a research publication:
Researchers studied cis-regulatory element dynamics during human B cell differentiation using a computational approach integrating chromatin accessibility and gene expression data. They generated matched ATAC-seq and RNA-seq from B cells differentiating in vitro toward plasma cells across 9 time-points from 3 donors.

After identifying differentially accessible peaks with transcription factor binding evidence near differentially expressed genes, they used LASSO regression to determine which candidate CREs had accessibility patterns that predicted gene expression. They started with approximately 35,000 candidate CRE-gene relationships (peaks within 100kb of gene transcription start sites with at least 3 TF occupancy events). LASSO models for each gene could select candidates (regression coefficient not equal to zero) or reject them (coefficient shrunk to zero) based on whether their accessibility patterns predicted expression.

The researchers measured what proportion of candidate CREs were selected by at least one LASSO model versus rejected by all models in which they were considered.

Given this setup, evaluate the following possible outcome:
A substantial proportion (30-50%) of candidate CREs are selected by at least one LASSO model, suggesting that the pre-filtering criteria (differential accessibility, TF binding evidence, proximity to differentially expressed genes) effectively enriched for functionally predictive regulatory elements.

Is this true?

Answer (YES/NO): NO